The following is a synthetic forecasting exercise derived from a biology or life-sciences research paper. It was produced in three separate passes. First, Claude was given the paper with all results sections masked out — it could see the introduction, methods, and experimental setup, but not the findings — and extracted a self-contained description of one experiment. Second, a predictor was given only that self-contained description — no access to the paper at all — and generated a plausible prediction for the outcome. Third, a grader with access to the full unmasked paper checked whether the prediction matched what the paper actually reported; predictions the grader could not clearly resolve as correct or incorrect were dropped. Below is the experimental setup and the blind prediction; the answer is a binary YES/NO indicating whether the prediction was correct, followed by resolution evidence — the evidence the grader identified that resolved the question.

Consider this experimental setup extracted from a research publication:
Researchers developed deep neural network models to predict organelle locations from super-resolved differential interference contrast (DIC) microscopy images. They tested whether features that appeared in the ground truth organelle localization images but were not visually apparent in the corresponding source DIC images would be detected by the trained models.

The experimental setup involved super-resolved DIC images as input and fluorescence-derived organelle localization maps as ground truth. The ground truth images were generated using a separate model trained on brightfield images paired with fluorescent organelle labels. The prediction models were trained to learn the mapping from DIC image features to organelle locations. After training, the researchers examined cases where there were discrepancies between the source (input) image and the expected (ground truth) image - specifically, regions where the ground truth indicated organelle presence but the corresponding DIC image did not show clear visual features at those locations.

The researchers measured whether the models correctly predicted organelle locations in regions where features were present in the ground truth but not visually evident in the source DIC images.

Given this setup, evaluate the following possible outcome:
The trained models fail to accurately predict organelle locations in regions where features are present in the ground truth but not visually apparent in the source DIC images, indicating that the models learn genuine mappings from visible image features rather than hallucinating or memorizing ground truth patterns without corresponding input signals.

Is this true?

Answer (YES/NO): YES